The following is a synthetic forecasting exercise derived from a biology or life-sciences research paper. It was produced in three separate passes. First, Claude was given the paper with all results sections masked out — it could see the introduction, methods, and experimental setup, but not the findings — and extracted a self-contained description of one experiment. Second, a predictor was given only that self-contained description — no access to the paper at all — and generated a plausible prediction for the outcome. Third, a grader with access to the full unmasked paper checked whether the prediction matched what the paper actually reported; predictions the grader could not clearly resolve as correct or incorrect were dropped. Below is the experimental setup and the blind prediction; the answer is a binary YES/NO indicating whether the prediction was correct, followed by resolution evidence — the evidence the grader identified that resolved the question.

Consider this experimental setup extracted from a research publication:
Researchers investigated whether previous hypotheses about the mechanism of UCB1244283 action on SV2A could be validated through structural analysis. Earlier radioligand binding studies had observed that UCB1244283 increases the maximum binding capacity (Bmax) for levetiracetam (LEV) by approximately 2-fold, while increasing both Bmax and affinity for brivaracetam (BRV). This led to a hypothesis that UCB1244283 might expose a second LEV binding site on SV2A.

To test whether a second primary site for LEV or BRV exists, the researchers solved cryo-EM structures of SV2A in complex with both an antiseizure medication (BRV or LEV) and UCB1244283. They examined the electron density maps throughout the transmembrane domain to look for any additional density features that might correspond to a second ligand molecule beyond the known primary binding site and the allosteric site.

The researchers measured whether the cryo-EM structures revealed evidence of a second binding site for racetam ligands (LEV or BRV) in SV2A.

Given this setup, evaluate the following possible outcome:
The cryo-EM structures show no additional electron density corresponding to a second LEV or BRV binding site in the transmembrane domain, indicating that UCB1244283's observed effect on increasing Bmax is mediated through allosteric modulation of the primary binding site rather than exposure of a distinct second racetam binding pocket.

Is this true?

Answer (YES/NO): YES